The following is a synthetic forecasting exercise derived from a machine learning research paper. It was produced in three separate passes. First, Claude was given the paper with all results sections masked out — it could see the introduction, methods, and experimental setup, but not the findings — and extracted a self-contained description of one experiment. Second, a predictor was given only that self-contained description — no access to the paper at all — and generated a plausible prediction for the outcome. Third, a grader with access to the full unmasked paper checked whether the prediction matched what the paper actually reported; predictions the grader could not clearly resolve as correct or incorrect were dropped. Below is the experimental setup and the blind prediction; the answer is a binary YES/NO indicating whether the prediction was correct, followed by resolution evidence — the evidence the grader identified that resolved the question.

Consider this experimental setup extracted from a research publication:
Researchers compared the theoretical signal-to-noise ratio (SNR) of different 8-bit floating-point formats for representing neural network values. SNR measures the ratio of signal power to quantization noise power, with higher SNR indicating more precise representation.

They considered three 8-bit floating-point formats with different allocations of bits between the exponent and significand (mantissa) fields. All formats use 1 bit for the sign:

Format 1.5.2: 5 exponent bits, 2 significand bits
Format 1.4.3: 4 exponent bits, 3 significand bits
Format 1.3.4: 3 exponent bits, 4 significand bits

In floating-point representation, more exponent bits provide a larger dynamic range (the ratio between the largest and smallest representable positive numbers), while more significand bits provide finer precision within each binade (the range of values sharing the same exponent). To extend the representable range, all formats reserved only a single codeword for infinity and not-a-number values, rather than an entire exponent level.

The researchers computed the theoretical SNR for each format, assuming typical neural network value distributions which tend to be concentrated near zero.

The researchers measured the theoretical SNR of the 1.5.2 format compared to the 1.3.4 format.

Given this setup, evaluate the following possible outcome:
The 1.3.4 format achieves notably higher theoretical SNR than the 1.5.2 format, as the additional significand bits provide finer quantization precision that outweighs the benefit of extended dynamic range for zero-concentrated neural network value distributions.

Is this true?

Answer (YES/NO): YES